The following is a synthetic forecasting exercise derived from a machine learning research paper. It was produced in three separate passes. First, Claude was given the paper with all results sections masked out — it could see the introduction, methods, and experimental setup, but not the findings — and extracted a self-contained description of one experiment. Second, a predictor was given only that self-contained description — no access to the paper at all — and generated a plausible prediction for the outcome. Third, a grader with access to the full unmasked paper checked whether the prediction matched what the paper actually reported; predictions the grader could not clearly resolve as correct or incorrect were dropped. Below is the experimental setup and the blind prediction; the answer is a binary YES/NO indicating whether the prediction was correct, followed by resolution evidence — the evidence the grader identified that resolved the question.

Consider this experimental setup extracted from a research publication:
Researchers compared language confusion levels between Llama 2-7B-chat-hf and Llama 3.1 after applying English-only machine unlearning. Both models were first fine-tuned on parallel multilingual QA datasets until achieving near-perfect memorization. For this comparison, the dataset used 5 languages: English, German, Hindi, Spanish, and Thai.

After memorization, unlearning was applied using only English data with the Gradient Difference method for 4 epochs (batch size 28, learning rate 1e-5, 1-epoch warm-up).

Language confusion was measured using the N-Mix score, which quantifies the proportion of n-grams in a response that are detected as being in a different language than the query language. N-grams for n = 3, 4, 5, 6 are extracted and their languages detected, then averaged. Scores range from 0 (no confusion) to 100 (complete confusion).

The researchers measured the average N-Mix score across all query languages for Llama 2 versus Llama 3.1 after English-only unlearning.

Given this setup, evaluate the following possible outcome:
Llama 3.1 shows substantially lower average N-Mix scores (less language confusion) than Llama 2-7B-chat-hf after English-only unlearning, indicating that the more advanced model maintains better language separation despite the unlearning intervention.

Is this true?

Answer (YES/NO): NO